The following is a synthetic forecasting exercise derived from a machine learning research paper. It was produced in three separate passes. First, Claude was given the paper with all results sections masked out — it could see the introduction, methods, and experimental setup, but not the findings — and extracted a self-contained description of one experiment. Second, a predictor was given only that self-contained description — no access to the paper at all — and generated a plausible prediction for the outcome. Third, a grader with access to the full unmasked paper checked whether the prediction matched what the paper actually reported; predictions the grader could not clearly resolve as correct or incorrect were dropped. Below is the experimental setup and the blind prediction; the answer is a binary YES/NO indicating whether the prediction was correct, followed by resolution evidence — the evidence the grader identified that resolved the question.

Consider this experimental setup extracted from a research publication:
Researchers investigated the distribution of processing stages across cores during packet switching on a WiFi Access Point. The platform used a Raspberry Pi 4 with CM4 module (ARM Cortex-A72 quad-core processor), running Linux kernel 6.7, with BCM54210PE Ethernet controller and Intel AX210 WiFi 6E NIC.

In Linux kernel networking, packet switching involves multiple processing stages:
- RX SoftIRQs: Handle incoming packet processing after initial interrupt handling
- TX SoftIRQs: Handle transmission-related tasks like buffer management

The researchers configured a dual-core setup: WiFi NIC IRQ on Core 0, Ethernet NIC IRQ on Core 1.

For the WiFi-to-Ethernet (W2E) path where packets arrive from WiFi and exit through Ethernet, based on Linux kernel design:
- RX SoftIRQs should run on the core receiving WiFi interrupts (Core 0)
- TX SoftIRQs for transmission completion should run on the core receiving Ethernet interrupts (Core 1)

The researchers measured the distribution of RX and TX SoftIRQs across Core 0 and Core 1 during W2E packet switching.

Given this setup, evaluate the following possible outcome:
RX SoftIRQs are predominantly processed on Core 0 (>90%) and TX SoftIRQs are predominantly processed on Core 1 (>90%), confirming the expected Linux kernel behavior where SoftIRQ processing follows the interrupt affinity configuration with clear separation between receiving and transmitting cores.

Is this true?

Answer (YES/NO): NO